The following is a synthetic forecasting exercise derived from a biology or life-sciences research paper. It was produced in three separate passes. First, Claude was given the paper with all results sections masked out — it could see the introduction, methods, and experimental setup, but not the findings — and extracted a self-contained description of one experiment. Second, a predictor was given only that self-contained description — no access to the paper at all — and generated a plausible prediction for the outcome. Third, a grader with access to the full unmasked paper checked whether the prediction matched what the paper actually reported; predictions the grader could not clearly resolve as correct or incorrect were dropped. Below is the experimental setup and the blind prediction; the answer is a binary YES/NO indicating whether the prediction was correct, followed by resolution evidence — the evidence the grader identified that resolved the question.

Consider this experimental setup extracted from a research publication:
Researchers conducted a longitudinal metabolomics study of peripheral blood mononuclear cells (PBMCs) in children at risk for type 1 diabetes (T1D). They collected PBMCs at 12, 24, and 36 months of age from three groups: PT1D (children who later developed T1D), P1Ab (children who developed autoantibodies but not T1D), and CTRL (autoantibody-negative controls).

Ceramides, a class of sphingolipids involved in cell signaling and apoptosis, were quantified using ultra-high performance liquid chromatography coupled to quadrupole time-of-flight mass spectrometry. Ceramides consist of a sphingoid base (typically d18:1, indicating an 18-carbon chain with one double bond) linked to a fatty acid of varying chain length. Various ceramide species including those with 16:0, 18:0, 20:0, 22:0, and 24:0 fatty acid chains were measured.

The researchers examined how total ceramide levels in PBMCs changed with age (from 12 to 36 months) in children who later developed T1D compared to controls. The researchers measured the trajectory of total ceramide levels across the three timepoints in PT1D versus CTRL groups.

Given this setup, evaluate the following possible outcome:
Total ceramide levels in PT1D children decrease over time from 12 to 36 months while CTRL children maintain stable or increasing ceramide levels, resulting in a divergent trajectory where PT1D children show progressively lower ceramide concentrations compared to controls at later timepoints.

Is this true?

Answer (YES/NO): NO